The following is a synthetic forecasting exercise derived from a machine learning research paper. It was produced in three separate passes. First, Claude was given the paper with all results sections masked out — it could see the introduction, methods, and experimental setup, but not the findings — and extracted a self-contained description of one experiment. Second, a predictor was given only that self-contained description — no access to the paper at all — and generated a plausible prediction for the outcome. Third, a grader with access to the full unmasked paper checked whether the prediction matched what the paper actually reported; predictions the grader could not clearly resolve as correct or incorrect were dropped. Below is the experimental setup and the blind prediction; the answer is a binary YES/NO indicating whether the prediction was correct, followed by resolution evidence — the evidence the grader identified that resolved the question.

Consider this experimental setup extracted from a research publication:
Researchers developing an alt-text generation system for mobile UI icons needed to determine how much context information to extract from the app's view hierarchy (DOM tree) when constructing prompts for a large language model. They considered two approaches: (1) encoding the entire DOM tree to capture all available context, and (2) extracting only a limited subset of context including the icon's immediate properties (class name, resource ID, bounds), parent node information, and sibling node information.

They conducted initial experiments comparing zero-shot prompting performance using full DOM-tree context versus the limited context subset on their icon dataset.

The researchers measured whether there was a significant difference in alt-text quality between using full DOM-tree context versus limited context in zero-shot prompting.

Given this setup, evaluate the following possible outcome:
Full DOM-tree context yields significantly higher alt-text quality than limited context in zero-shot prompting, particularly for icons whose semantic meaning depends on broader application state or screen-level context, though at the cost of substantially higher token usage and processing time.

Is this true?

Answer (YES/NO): NO